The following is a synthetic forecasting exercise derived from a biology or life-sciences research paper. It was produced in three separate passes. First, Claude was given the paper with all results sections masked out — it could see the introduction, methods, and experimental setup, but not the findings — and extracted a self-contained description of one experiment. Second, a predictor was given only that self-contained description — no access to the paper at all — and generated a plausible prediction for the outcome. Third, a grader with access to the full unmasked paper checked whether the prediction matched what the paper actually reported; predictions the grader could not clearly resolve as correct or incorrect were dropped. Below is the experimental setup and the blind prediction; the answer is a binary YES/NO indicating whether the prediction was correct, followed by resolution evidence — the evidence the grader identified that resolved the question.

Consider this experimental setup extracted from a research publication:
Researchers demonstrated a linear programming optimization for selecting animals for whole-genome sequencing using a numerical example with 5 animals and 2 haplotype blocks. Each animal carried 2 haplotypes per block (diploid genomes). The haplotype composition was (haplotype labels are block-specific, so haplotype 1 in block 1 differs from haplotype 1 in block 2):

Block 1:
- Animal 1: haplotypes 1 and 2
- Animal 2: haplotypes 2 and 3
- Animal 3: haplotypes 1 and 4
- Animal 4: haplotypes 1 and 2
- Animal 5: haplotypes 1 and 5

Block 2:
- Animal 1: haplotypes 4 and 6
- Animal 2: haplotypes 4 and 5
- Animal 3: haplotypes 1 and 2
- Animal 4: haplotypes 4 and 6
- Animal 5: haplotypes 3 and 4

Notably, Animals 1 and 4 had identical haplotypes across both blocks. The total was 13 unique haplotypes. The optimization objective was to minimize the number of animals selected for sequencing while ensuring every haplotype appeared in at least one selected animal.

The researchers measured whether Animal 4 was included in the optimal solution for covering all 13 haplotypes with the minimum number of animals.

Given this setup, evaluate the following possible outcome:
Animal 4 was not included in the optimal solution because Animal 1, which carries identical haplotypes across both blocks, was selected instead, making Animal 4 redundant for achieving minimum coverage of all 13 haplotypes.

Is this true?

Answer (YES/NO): YES